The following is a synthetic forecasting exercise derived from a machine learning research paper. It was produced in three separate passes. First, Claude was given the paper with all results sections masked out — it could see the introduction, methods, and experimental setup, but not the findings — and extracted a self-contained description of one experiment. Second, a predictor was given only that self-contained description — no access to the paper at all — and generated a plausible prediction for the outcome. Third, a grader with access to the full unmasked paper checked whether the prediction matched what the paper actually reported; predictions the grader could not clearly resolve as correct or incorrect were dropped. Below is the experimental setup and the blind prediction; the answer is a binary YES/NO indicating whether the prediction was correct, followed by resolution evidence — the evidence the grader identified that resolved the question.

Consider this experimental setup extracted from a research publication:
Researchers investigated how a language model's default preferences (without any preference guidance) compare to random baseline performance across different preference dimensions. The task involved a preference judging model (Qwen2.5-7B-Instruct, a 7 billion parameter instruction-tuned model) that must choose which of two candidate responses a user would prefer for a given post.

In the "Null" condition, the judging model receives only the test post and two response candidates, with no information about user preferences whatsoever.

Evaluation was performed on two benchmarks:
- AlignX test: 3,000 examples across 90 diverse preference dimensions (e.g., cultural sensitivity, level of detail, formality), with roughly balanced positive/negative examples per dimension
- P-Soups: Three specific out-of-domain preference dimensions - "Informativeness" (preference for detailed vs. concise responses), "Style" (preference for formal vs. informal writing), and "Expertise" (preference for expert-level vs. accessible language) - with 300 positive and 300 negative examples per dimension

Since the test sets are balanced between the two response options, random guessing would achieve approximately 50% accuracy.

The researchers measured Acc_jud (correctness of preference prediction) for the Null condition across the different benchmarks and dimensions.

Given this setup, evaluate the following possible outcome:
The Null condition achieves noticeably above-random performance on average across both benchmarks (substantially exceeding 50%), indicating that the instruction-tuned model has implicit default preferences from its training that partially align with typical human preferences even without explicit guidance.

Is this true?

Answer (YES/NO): NO